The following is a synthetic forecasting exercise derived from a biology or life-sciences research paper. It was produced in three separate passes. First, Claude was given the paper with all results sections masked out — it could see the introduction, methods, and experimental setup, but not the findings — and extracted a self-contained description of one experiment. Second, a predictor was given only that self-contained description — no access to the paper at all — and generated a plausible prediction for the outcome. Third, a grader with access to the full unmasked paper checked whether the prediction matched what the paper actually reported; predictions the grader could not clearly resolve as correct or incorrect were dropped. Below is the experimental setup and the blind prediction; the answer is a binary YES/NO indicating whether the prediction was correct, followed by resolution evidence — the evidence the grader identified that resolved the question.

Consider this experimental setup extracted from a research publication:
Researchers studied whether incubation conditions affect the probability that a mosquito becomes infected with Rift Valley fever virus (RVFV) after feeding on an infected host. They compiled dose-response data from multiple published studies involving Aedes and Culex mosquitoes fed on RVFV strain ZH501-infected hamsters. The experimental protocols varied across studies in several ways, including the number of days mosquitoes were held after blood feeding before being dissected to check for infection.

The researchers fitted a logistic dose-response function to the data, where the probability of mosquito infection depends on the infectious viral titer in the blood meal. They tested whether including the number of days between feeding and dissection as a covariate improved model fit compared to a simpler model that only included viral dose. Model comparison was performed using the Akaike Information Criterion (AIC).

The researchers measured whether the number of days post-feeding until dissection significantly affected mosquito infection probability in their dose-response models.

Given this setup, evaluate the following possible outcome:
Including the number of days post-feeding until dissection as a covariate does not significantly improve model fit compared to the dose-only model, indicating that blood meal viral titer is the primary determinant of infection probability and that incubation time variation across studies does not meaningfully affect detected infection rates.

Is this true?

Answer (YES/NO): YES